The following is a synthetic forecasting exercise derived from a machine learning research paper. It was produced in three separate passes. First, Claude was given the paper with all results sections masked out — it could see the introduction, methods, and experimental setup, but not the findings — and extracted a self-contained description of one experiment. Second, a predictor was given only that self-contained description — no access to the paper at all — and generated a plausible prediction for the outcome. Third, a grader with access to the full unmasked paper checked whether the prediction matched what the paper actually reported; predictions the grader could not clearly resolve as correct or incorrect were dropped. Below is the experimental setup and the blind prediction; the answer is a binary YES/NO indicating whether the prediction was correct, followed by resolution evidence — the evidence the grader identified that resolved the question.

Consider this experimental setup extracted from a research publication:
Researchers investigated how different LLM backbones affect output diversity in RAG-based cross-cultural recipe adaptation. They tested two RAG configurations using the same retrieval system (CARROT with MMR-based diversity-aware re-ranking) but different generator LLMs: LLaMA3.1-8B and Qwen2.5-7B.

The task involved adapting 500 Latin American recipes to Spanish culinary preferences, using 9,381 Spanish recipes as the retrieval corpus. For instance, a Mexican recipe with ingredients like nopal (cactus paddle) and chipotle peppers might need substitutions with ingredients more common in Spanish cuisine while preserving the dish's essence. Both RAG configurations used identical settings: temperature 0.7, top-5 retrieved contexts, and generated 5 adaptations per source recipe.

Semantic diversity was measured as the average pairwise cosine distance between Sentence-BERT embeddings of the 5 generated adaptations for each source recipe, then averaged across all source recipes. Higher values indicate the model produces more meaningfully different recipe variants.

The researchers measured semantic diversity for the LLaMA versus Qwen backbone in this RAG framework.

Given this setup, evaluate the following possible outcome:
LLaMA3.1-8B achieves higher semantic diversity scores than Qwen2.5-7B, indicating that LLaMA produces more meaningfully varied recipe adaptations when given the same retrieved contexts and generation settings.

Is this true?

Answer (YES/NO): NO